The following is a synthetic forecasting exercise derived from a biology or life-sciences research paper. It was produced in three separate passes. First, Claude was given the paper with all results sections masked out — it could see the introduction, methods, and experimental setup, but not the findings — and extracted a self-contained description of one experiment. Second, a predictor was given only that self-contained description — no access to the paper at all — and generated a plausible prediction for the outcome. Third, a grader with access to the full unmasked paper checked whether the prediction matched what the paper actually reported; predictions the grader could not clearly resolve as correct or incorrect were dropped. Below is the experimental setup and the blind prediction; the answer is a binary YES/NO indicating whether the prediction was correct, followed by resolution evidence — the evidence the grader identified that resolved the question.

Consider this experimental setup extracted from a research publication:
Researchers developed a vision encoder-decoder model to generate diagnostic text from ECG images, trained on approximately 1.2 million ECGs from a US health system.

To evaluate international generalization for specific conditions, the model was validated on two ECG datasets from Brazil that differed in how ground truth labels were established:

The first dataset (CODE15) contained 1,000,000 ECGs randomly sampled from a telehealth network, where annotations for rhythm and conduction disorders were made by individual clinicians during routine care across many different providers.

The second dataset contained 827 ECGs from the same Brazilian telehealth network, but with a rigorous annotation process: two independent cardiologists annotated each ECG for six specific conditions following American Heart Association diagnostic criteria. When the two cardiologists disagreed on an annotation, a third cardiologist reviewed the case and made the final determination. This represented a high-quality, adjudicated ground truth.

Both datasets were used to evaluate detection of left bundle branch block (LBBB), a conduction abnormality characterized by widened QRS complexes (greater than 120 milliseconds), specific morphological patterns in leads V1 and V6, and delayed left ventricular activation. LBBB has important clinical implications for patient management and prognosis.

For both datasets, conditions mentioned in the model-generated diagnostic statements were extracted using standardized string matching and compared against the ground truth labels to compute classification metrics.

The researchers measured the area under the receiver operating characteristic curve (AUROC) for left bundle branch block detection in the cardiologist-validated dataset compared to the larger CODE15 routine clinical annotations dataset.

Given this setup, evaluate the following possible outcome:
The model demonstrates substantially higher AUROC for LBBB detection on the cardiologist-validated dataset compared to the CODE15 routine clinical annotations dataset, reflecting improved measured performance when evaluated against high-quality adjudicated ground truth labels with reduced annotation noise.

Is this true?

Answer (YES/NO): YES